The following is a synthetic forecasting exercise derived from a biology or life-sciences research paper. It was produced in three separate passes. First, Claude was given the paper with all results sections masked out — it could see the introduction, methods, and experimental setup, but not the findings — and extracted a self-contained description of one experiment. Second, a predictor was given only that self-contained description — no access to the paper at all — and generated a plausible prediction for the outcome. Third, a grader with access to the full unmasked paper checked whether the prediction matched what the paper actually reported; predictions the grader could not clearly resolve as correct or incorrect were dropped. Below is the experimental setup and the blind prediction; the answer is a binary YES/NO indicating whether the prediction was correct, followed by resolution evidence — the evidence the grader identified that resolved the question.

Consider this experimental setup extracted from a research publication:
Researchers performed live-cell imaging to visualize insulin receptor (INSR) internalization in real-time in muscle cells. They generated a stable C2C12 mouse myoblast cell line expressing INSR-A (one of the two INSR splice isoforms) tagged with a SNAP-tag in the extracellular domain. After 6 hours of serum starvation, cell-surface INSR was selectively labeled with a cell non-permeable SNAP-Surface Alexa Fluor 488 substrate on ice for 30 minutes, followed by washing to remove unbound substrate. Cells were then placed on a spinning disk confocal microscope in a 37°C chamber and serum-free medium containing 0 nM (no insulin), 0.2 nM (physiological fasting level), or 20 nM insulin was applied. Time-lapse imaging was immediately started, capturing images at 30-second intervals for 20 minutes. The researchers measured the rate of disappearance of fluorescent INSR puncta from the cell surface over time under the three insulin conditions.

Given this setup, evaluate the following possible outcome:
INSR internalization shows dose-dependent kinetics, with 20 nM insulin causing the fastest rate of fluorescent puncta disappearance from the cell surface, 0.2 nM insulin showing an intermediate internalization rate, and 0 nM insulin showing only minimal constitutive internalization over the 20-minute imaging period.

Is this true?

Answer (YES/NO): NO